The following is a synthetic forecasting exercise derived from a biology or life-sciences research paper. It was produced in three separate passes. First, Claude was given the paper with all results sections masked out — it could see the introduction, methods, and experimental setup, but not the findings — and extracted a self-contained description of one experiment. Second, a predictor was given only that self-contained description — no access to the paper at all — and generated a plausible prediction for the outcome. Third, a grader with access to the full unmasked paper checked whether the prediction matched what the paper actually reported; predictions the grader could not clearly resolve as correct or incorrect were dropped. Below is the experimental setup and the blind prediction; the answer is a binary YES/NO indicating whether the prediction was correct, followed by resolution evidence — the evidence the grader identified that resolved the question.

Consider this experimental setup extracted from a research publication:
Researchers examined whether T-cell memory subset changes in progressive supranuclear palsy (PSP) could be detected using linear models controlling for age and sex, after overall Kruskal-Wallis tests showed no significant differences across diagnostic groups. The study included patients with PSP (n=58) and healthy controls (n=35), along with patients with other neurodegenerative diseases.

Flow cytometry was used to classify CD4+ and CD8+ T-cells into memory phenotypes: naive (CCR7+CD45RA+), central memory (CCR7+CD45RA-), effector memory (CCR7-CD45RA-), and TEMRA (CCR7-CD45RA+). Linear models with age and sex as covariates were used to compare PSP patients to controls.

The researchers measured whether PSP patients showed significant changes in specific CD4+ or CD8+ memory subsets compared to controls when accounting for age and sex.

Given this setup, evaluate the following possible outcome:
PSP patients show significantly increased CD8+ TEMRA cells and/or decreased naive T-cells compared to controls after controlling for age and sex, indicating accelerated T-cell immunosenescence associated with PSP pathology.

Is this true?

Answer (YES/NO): YES